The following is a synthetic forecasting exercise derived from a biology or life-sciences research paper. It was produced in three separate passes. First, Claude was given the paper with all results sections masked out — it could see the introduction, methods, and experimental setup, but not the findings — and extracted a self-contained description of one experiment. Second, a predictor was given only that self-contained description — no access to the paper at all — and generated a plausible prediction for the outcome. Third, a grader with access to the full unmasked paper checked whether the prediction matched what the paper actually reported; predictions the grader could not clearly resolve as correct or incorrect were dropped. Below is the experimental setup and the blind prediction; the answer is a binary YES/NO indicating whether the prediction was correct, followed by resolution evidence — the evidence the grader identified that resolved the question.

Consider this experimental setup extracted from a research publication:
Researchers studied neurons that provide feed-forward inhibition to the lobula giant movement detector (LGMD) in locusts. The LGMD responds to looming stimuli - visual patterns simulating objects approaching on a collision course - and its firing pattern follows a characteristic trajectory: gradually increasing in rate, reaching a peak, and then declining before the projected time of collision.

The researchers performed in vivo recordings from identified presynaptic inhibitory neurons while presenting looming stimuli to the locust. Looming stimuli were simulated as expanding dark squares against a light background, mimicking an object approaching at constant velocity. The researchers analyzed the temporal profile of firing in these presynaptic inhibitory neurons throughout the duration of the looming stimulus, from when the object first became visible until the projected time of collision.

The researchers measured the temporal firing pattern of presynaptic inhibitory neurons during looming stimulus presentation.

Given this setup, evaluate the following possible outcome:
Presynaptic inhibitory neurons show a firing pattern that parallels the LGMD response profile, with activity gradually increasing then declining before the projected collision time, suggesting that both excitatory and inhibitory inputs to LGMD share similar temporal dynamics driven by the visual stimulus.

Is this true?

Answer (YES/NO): YES